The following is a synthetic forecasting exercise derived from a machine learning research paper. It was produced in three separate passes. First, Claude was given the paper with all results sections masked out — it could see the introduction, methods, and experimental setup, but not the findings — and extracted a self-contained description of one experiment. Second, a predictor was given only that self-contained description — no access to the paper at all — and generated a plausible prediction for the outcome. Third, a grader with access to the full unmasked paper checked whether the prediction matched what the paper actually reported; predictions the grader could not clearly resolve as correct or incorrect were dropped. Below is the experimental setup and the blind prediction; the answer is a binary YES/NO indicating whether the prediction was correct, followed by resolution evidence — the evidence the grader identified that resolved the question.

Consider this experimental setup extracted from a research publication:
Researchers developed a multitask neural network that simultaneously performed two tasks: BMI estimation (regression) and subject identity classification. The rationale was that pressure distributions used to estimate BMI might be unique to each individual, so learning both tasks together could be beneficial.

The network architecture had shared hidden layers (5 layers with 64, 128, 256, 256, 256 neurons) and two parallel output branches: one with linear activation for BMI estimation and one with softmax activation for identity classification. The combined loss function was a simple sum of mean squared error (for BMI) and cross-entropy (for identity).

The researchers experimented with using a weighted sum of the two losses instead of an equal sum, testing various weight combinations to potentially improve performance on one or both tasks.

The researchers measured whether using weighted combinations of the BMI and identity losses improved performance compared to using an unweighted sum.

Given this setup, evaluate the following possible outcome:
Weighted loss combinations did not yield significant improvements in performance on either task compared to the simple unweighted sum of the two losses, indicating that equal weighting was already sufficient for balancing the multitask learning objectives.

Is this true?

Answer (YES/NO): YES